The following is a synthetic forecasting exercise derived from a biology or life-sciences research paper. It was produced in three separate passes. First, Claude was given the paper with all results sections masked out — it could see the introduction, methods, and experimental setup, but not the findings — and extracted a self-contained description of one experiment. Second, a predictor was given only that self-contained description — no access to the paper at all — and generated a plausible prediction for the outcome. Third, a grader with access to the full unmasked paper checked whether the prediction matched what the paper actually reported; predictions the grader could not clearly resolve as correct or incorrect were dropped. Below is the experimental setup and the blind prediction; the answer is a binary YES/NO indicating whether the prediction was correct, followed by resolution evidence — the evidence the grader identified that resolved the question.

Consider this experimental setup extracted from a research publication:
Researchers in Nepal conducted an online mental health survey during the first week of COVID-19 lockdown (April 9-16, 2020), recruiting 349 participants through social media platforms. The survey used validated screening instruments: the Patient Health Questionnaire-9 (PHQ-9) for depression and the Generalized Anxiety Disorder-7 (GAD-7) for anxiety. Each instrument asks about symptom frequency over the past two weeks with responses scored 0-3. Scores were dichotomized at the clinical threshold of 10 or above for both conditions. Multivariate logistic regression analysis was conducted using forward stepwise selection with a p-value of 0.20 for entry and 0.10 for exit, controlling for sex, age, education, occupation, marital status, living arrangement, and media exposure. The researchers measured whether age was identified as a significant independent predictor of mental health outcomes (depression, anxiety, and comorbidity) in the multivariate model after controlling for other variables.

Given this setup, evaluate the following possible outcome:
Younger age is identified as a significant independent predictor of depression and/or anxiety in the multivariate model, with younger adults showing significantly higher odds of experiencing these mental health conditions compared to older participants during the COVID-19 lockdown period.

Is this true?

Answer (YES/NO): NO